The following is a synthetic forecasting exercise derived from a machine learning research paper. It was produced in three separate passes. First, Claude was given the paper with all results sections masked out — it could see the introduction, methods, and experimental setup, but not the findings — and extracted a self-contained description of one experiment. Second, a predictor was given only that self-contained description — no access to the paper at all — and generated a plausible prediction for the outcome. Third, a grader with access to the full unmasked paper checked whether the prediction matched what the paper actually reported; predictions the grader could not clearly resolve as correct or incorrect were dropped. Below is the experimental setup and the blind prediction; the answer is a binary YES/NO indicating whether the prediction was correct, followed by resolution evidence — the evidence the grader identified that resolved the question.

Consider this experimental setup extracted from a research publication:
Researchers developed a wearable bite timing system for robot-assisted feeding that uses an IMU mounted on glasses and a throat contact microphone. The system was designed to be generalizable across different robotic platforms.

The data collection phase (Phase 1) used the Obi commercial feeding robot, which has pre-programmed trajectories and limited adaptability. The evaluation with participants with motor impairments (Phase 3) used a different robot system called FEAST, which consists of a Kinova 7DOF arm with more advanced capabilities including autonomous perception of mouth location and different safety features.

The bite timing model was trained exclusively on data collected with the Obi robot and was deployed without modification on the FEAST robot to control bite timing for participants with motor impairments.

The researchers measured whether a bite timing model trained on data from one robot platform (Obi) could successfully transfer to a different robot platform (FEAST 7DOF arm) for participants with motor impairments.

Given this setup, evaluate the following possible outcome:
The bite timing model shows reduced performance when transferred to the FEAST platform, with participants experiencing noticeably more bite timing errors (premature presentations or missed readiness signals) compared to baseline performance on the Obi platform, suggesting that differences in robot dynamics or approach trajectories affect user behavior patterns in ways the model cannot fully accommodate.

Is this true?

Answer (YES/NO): NO